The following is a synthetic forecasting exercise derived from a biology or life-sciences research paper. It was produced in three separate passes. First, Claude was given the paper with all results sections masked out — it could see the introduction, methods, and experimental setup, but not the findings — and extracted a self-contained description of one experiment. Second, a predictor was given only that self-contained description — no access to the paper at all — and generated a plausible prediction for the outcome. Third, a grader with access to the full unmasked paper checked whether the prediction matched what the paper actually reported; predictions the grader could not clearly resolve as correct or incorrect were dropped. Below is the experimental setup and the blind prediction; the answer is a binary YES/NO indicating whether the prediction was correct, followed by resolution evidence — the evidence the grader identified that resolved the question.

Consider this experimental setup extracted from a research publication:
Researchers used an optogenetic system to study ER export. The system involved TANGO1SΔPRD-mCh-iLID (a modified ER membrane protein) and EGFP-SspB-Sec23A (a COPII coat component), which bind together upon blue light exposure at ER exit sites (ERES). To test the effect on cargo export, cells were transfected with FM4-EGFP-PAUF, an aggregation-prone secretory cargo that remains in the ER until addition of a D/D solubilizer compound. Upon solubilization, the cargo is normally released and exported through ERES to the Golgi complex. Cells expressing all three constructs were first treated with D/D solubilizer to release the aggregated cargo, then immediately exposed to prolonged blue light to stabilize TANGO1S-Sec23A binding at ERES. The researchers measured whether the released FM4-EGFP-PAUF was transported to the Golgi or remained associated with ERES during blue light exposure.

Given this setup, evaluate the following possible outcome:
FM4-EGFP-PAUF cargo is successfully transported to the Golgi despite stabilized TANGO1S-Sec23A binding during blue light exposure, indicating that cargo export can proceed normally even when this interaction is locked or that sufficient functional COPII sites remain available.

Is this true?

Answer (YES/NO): NO